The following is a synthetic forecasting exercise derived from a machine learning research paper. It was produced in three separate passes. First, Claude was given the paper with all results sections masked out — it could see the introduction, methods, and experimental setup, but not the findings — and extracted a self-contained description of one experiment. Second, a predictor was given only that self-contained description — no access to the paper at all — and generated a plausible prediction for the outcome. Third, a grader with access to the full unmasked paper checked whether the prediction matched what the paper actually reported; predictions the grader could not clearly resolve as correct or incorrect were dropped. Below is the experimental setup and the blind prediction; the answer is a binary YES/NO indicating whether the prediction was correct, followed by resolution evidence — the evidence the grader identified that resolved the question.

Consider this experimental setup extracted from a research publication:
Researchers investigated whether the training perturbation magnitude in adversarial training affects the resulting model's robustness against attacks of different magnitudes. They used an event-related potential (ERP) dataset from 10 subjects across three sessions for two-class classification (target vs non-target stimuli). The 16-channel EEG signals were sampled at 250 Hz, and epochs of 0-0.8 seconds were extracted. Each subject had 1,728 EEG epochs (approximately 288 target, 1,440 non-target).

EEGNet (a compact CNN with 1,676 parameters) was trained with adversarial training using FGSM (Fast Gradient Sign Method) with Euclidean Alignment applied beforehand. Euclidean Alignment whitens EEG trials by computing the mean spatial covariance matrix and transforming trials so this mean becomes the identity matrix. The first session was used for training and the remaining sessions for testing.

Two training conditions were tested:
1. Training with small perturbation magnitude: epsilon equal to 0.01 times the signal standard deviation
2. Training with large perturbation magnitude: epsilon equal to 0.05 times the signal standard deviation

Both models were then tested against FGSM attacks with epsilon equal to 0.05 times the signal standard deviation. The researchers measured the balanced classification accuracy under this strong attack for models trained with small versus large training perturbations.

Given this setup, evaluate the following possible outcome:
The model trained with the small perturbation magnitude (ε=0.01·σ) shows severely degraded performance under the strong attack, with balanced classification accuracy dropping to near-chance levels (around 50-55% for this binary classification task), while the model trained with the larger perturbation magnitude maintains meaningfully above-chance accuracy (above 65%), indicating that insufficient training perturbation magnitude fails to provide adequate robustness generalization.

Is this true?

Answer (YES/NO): NO